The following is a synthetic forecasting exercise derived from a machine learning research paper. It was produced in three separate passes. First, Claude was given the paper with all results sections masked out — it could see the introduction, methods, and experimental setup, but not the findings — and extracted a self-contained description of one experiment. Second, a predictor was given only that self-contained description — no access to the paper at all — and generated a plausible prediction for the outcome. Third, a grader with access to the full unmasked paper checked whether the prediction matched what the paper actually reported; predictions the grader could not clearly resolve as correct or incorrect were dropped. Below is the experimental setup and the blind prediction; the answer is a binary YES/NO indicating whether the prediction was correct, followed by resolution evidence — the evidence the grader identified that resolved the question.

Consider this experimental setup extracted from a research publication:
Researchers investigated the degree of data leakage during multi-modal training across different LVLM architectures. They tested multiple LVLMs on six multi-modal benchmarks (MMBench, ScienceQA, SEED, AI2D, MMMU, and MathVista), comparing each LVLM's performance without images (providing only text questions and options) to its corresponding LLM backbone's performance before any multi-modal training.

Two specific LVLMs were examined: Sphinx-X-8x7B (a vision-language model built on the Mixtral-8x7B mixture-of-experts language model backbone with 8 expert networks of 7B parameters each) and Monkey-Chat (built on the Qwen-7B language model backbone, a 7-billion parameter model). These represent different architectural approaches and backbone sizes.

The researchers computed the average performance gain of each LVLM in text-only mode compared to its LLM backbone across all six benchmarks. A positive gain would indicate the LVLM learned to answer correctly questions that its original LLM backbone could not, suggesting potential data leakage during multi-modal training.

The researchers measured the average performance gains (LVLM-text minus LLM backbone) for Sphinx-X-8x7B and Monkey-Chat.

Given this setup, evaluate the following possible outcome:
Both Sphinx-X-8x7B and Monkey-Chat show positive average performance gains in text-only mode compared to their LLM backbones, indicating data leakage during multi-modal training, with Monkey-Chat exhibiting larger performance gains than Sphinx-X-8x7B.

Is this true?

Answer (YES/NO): YES